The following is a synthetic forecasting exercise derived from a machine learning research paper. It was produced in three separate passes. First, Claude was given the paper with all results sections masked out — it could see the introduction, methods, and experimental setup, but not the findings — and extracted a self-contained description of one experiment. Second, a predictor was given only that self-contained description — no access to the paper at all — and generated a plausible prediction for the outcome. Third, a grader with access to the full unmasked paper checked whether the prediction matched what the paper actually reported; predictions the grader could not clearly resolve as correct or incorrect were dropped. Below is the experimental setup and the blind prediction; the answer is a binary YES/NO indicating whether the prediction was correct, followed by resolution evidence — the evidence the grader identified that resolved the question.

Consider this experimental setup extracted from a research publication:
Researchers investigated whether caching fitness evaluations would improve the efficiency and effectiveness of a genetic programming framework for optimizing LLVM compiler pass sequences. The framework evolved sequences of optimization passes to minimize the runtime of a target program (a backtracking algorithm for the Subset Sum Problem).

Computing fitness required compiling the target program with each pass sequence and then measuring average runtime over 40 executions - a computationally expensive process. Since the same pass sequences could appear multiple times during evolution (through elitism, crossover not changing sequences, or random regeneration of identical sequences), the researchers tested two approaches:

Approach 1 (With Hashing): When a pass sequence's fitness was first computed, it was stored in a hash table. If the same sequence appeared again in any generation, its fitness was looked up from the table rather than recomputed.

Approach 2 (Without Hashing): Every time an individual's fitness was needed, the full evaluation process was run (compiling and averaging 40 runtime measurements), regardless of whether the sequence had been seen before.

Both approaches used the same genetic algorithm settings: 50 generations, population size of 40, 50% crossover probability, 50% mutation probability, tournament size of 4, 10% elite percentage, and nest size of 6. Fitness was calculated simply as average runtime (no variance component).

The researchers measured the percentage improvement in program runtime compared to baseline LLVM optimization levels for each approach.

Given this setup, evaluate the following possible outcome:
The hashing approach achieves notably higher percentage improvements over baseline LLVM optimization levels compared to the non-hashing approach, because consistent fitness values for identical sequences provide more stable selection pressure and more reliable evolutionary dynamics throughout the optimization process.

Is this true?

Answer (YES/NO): YES